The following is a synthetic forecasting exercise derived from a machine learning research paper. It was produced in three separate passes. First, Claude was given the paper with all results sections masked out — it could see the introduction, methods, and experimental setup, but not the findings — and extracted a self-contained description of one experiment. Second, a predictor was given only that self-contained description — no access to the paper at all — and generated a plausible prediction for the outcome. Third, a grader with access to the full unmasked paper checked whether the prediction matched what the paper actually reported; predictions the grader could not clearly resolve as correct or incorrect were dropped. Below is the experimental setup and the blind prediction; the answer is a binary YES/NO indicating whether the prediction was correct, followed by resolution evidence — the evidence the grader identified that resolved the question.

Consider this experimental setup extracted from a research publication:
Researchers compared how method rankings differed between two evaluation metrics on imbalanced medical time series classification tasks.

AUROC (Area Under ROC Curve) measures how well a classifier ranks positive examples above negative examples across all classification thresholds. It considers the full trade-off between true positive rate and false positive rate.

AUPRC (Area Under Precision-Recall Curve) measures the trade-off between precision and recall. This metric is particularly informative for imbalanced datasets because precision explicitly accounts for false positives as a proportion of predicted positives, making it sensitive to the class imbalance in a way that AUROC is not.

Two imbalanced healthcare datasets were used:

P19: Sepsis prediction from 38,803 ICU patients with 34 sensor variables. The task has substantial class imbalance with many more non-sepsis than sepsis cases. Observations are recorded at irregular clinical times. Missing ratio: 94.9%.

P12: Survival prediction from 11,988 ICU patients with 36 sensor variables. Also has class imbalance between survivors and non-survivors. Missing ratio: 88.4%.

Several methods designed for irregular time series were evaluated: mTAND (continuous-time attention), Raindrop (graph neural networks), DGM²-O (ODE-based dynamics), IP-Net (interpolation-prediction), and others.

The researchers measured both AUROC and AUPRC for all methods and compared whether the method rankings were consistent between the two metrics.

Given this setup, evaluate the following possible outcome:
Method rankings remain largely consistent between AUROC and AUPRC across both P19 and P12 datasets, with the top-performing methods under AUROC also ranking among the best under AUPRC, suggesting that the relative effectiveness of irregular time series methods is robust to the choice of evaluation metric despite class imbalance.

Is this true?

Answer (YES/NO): NO